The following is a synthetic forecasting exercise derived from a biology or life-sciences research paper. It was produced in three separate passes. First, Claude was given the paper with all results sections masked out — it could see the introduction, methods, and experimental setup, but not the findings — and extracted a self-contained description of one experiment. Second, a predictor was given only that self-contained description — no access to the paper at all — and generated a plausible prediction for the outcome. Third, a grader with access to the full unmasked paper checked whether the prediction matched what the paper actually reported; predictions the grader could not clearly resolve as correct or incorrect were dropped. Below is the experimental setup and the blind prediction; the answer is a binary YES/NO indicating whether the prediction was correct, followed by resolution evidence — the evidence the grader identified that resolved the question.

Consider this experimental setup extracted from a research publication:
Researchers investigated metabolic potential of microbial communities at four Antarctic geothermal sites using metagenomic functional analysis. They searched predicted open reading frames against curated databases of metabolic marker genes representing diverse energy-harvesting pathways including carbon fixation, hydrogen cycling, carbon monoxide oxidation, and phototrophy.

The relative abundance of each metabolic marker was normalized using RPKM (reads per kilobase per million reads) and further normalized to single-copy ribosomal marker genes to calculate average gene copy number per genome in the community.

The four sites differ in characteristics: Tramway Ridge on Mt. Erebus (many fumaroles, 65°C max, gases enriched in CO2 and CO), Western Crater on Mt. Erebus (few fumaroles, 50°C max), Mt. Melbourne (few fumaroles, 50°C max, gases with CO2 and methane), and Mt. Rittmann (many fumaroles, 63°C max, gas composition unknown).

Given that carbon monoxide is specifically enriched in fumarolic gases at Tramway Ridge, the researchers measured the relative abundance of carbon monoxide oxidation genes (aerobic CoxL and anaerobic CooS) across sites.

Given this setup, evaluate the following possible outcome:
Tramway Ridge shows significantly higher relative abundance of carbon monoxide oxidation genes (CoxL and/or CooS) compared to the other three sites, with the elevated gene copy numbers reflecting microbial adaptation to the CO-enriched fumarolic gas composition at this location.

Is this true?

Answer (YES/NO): NO